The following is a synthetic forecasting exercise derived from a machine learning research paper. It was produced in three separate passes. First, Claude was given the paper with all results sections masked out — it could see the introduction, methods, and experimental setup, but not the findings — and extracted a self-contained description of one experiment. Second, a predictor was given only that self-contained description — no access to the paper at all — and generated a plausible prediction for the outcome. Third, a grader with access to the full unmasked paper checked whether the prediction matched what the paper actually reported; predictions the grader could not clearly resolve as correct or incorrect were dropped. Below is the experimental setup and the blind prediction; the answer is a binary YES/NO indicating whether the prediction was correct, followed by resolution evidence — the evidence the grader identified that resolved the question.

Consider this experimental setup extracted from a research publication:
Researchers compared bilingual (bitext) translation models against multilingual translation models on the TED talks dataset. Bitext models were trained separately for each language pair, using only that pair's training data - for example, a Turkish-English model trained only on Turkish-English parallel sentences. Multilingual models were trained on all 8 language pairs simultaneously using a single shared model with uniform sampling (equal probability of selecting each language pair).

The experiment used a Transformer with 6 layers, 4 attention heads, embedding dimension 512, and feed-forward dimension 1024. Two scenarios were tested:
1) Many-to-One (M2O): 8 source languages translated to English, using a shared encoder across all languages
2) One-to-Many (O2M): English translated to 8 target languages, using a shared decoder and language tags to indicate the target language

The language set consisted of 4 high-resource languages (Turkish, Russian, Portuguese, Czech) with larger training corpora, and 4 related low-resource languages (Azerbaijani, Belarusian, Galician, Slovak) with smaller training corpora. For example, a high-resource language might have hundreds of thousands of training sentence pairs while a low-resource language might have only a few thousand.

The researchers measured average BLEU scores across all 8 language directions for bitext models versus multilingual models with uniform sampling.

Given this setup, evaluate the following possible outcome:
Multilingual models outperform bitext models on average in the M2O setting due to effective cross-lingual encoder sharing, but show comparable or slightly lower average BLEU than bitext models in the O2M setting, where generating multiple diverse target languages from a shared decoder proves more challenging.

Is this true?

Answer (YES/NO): YES